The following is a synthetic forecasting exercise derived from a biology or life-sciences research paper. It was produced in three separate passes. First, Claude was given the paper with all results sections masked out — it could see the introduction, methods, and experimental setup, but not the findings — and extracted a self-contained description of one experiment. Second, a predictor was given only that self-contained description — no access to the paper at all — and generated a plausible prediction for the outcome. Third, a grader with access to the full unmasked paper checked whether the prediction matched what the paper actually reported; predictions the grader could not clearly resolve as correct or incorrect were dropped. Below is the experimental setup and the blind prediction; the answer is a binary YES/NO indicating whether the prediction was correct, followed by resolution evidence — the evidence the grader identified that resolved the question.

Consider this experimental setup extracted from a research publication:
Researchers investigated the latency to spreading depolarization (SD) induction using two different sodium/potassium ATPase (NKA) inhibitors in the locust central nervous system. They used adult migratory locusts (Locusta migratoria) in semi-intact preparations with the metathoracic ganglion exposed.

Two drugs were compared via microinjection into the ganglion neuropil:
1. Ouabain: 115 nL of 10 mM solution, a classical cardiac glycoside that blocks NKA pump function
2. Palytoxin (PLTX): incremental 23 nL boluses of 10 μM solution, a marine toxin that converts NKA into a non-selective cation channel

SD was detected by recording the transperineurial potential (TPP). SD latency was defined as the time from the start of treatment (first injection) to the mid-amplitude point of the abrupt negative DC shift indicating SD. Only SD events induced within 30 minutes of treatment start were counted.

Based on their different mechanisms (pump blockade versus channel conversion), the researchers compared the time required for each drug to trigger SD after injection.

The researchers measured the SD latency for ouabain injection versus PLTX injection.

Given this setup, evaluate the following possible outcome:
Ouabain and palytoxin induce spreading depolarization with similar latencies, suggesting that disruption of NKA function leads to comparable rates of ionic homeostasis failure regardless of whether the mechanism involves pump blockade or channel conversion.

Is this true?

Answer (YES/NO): NO